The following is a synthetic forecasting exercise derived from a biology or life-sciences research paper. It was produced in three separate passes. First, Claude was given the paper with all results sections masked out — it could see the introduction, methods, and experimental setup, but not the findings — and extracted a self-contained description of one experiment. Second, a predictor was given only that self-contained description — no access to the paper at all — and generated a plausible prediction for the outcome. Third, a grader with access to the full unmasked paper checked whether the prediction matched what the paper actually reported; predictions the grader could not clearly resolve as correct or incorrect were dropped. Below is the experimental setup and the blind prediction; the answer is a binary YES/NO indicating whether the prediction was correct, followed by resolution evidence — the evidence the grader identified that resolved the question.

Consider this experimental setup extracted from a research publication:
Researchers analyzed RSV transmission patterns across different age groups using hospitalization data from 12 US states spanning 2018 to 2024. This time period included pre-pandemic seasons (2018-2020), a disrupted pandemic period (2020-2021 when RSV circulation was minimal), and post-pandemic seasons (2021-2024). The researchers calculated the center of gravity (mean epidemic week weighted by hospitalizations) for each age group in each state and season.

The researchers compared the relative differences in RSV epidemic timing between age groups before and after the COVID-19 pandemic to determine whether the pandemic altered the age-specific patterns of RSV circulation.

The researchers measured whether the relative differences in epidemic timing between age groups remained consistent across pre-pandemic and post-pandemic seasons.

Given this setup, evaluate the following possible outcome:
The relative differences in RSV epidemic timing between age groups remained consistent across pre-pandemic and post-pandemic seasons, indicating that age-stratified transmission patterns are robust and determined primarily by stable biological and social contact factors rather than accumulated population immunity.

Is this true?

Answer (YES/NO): YES